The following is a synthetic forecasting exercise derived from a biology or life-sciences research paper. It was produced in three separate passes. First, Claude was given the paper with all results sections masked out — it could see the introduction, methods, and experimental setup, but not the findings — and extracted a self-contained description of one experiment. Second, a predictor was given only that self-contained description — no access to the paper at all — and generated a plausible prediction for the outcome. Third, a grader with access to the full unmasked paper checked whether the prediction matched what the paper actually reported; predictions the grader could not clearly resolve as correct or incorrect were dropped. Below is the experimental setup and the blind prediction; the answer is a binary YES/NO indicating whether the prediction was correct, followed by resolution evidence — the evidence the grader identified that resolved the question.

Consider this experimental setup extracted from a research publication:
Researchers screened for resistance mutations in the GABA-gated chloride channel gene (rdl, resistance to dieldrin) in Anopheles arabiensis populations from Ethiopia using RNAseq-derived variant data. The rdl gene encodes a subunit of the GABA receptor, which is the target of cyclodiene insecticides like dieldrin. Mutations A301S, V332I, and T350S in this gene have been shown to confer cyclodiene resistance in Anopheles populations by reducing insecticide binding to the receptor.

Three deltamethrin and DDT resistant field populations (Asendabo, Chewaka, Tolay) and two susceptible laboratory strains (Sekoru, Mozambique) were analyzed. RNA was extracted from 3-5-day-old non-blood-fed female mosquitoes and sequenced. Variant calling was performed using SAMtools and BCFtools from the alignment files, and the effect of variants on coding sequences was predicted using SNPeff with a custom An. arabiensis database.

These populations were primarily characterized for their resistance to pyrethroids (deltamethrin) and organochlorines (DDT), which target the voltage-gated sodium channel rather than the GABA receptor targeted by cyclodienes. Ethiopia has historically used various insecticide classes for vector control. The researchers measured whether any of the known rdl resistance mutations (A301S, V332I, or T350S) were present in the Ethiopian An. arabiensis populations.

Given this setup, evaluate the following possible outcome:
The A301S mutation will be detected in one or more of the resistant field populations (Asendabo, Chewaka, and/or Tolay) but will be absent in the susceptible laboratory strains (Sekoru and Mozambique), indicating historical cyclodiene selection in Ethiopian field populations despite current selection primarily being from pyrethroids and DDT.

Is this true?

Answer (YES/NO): NO